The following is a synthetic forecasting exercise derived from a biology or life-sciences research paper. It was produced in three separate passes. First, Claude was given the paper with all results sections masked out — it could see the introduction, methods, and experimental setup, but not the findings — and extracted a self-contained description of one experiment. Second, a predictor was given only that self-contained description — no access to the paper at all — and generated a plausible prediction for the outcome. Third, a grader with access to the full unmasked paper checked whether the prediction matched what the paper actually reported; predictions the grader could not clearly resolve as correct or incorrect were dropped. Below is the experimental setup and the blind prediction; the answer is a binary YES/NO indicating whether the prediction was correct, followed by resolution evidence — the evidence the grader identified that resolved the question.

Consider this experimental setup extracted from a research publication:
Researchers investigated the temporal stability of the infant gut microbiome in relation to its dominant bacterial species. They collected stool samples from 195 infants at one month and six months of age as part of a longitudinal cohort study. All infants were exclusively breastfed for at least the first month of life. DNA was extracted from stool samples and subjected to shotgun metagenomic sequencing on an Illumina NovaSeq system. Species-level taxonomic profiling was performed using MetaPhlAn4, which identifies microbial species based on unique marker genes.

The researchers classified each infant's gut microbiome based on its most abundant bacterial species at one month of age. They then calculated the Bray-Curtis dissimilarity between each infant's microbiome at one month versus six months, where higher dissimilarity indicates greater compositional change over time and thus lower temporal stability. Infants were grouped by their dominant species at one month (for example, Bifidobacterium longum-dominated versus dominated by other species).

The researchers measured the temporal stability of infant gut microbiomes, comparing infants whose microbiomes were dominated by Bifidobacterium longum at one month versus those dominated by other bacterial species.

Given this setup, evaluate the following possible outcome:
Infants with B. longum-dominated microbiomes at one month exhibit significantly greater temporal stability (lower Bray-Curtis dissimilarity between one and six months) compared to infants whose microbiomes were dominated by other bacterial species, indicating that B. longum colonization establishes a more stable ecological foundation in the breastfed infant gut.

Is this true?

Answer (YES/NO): YES